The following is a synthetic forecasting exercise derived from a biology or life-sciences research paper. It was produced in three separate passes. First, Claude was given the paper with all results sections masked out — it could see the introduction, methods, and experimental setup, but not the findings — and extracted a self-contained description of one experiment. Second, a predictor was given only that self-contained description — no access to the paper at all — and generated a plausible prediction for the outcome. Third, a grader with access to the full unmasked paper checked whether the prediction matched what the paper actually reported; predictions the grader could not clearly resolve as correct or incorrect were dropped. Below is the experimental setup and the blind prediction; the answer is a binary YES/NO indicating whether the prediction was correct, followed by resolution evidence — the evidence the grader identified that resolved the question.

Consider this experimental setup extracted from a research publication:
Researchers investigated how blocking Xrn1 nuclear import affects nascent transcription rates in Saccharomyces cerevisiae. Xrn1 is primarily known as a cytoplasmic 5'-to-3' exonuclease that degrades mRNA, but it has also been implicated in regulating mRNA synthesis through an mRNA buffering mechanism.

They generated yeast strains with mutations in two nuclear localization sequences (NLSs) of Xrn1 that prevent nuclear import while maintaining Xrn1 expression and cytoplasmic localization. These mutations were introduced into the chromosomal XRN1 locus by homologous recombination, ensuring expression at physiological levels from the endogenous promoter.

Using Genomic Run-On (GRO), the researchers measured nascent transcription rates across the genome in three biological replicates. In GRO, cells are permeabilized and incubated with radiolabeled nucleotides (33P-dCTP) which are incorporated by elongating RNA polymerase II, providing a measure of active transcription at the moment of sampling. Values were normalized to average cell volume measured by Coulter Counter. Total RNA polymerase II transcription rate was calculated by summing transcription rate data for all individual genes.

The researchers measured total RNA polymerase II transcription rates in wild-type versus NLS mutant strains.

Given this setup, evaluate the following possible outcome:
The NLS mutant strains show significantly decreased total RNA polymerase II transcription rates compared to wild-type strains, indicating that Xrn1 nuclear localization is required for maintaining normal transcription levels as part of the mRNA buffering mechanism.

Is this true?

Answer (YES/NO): YES